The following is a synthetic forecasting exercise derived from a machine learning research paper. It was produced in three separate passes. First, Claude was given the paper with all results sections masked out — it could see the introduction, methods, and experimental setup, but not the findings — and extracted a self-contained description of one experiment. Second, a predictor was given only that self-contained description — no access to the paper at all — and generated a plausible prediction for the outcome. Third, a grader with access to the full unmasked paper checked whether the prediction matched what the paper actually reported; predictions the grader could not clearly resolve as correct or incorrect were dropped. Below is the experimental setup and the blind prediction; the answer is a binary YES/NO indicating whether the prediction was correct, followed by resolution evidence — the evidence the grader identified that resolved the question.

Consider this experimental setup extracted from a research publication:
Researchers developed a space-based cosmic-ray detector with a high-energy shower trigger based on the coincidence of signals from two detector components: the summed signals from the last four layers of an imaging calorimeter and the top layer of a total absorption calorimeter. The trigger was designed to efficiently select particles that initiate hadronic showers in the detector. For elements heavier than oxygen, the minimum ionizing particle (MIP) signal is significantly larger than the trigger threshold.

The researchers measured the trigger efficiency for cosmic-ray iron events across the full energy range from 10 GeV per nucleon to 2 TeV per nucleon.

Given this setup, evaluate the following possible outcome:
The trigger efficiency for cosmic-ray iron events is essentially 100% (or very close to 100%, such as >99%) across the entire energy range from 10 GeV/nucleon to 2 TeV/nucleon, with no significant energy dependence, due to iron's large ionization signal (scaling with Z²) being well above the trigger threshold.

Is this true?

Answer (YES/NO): YES